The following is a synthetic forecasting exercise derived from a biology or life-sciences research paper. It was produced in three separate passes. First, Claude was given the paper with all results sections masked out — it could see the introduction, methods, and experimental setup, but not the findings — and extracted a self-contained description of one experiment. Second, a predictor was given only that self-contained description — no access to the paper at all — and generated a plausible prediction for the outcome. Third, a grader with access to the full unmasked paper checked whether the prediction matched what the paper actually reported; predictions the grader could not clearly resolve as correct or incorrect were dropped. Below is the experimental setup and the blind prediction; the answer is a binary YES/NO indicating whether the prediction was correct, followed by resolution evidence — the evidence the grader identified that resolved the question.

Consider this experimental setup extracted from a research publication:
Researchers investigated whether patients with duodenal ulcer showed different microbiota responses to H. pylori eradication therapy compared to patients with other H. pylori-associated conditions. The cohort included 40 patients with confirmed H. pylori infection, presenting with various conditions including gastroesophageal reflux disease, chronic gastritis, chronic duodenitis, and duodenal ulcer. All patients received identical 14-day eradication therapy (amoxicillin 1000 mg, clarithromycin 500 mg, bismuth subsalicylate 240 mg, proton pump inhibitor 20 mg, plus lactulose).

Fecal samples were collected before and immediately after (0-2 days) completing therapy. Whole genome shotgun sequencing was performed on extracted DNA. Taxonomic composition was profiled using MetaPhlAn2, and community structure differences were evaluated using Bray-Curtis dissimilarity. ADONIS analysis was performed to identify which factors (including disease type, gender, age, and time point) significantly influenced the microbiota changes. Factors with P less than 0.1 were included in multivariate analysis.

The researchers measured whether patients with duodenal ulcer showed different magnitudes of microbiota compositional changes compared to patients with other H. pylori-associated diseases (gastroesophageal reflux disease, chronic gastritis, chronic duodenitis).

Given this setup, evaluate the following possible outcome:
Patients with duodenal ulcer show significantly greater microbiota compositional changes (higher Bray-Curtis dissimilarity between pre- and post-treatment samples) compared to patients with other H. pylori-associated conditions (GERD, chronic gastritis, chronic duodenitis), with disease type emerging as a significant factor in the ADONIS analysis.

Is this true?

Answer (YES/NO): NO